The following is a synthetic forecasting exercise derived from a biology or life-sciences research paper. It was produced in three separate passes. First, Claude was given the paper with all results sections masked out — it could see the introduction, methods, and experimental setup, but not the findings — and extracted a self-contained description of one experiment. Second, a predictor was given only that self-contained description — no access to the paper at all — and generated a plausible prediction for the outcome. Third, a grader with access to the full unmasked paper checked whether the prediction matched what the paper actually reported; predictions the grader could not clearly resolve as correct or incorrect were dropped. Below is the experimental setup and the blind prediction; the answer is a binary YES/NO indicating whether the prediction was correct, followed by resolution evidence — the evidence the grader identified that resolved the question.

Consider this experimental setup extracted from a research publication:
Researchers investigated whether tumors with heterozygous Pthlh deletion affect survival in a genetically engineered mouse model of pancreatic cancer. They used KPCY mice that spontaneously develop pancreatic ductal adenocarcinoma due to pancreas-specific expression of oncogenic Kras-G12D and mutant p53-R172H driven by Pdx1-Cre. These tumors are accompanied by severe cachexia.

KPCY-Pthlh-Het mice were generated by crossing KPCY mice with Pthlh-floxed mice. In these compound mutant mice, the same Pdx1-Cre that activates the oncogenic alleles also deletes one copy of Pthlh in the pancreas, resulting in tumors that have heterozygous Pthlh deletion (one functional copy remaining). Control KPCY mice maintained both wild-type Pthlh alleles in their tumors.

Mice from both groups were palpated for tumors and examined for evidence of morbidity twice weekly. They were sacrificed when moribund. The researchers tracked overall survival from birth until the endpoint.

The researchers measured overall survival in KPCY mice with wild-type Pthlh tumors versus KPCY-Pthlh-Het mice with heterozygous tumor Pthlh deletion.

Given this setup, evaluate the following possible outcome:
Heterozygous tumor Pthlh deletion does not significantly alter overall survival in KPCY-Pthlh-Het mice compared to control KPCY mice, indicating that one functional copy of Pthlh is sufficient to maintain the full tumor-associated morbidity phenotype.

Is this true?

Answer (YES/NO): NO